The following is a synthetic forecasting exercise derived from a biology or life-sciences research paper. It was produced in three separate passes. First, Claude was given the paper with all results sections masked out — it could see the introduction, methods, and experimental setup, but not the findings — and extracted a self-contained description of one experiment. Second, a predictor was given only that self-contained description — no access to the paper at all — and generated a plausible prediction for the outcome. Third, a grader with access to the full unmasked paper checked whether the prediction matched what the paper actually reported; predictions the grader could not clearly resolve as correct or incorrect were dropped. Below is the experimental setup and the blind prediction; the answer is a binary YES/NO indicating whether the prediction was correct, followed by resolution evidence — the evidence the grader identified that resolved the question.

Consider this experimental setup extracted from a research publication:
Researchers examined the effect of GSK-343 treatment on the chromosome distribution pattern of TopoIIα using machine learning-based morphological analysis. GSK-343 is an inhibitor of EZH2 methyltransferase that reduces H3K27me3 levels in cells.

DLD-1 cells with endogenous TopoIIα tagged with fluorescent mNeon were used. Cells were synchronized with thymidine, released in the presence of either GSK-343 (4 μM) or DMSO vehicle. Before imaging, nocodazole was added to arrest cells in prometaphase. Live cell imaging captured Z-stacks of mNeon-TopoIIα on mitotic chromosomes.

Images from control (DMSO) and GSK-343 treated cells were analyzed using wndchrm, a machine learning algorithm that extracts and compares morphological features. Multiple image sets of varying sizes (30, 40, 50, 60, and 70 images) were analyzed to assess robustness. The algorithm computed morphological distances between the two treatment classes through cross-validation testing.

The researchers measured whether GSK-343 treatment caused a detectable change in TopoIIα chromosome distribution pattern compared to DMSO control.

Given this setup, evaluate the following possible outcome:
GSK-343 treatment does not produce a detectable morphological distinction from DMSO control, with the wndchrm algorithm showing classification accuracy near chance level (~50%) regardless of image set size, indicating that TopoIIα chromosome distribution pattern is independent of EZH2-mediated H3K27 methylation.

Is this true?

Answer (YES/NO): YES